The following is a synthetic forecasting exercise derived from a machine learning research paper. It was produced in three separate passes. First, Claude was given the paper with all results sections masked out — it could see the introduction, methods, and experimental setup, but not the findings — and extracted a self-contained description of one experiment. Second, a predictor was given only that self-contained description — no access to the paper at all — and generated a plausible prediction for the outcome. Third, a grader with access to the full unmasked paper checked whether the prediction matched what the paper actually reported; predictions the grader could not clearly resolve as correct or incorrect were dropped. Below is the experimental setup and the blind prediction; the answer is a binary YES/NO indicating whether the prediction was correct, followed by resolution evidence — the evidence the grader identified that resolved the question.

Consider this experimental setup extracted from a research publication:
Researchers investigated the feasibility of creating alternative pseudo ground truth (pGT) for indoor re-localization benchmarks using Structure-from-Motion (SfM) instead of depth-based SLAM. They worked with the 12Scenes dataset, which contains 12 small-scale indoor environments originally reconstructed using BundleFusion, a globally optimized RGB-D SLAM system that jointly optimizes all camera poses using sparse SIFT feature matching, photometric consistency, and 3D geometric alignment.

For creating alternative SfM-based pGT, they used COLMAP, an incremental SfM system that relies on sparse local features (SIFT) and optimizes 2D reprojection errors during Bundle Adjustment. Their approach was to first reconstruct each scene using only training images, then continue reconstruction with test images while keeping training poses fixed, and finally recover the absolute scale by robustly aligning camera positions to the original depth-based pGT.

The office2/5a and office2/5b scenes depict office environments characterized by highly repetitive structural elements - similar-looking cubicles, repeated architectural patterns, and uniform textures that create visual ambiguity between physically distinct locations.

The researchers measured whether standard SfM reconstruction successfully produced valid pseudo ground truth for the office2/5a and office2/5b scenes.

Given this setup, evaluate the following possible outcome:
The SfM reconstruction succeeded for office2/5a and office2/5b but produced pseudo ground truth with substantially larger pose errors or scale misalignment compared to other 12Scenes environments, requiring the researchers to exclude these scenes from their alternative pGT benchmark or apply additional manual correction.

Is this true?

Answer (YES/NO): NO